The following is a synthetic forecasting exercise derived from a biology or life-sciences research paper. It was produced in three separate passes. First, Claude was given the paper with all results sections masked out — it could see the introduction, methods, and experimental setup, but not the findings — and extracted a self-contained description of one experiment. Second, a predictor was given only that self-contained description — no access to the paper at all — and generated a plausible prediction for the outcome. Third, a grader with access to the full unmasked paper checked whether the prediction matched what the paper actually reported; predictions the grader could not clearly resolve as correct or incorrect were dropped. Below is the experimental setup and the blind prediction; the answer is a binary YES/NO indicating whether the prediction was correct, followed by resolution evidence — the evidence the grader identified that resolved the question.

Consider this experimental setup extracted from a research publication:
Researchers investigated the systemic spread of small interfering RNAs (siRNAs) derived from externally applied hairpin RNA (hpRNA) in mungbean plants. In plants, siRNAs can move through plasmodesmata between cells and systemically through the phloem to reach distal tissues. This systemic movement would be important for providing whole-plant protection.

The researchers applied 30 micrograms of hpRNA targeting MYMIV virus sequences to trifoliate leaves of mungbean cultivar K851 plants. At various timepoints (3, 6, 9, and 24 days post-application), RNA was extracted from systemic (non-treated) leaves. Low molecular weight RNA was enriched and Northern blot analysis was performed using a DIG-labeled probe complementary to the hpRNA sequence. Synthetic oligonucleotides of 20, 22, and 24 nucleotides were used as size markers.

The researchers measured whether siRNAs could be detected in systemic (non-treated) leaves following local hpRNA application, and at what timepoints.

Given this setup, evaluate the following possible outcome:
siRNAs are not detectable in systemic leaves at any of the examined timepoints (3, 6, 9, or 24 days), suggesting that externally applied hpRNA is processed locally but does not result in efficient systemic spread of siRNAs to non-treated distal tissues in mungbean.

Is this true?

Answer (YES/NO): NO